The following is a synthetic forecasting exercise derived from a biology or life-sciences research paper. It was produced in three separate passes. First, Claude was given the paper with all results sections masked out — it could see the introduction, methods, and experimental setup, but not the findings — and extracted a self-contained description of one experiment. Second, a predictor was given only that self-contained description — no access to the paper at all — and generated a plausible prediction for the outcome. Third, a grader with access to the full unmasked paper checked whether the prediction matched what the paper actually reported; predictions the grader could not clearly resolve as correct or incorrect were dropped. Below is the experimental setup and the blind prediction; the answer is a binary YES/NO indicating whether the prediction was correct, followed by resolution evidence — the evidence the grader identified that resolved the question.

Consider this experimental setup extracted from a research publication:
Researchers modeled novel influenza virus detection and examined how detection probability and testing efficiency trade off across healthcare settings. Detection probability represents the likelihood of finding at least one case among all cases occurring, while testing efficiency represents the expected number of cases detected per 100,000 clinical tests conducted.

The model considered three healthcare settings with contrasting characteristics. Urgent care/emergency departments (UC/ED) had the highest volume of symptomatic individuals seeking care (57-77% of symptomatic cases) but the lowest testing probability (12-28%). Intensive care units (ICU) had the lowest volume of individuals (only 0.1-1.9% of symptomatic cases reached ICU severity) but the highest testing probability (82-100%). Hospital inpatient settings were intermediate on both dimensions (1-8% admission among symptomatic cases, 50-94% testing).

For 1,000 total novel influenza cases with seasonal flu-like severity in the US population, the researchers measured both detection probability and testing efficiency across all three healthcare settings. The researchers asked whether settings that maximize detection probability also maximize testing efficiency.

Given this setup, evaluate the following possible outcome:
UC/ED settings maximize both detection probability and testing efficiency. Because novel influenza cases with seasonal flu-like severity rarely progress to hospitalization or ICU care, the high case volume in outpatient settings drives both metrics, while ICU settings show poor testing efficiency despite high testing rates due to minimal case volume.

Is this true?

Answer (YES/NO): YES